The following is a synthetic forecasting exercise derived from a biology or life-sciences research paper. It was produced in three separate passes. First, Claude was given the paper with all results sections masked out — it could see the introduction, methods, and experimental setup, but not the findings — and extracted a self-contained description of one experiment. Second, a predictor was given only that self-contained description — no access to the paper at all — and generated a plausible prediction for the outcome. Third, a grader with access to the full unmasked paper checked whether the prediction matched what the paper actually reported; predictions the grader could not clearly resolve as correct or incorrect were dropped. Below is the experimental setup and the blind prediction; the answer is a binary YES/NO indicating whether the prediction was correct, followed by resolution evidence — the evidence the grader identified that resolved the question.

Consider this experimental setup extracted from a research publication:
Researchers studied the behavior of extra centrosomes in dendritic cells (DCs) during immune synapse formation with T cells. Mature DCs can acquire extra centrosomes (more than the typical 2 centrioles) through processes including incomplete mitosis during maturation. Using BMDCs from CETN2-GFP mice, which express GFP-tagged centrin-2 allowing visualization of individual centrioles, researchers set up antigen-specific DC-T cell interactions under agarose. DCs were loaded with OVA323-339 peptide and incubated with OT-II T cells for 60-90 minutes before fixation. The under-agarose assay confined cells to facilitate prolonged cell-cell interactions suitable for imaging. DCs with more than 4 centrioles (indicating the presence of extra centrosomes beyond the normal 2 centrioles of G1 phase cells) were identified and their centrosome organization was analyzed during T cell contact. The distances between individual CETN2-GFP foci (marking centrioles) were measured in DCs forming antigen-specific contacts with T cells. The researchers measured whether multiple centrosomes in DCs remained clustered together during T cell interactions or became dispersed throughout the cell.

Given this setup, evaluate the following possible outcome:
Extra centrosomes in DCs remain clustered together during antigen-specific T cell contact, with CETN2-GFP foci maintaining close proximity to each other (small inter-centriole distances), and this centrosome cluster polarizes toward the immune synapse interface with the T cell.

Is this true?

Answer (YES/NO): NO